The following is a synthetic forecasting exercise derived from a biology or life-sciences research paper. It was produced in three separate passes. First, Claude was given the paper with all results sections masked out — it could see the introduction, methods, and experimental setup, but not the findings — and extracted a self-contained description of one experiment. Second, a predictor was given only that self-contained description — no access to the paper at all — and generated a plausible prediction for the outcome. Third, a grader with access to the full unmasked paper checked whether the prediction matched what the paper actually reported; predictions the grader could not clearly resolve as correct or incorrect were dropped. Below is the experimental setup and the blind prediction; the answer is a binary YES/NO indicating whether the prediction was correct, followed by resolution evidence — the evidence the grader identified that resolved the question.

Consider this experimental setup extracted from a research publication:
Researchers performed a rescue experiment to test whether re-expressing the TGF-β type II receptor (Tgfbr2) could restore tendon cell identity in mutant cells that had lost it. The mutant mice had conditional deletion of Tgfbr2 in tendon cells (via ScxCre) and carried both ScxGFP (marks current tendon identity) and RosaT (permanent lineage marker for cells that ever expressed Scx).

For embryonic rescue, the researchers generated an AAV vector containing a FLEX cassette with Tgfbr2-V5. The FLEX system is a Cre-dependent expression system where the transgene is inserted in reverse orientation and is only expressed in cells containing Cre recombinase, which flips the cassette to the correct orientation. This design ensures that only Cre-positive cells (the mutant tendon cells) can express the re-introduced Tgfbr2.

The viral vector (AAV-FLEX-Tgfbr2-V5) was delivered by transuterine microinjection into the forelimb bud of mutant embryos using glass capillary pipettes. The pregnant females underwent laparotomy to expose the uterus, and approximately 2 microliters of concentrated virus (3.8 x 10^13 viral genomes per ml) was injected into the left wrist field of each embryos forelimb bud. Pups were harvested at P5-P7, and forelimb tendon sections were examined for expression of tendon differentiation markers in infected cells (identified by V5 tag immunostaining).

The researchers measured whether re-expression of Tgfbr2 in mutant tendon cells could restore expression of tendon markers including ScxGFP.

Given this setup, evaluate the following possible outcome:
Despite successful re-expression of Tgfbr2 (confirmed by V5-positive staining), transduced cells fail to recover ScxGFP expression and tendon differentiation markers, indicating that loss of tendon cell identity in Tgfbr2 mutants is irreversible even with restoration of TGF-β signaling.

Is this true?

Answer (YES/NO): NO